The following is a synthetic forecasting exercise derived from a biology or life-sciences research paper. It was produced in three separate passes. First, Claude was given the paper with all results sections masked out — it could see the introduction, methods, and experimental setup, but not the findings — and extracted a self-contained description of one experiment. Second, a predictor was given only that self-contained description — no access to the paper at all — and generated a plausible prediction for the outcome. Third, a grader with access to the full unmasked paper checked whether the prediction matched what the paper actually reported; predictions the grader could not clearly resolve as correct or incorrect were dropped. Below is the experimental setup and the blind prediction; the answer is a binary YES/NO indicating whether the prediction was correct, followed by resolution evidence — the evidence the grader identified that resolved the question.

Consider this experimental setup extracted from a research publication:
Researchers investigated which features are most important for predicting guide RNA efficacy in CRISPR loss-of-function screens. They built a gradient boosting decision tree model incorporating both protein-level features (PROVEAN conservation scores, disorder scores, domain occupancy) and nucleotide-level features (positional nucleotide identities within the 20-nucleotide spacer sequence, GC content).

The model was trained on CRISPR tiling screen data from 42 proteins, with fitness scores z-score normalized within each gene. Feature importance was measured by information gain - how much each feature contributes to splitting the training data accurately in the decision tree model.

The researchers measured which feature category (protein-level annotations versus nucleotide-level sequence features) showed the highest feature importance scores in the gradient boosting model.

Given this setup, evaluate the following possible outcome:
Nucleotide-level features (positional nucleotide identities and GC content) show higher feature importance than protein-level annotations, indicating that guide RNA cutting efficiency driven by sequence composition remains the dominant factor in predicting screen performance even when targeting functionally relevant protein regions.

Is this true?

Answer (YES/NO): NO